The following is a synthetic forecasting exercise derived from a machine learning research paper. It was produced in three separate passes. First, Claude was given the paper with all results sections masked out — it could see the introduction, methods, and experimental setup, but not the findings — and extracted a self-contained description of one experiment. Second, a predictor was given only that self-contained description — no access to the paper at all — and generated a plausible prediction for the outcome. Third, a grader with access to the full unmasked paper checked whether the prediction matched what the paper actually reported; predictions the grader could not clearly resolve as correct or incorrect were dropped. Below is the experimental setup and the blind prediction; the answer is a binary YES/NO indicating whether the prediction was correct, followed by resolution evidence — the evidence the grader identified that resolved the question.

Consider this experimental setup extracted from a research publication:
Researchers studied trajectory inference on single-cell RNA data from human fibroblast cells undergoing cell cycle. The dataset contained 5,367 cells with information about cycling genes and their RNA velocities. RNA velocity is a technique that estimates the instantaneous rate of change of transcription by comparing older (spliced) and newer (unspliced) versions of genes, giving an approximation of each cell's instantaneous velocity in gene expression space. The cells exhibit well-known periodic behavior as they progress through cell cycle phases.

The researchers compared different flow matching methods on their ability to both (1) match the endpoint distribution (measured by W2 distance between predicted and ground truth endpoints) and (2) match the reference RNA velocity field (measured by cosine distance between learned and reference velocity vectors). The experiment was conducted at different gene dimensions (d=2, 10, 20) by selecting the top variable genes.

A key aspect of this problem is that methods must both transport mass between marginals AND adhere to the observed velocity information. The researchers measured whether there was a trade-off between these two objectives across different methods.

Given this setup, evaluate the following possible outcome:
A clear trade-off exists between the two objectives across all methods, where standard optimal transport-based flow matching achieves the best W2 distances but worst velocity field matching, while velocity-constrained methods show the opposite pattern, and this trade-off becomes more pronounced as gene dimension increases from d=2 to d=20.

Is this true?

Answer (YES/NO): NO